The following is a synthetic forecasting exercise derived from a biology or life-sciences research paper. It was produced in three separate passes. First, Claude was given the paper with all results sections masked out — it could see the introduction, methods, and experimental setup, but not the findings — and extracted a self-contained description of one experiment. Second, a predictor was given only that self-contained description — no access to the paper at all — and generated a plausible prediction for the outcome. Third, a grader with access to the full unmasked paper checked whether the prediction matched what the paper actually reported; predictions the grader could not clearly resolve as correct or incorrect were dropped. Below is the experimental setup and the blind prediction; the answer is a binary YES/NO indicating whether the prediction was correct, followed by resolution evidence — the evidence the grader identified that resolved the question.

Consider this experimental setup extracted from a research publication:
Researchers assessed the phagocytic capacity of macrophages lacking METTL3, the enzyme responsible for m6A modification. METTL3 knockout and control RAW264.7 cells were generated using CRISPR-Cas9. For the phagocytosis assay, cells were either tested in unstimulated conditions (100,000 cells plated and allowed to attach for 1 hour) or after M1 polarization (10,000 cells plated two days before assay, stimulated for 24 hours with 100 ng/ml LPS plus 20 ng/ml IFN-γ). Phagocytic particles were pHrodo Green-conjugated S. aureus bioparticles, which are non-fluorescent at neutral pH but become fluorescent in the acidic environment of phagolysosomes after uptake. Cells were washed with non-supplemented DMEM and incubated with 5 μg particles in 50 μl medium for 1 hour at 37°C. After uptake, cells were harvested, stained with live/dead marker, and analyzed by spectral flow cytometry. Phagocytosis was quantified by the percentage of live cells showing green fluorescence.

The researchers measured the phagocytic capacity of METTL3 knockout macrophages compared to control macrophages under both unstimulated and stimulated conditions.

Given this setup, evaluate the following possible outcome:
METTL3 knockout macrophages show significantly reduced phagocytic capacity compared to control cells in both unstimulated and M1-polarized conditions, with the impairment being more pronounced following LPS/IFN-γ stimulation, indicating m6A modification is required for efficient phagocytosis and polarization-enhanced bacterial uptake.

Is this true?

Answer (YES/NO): NO